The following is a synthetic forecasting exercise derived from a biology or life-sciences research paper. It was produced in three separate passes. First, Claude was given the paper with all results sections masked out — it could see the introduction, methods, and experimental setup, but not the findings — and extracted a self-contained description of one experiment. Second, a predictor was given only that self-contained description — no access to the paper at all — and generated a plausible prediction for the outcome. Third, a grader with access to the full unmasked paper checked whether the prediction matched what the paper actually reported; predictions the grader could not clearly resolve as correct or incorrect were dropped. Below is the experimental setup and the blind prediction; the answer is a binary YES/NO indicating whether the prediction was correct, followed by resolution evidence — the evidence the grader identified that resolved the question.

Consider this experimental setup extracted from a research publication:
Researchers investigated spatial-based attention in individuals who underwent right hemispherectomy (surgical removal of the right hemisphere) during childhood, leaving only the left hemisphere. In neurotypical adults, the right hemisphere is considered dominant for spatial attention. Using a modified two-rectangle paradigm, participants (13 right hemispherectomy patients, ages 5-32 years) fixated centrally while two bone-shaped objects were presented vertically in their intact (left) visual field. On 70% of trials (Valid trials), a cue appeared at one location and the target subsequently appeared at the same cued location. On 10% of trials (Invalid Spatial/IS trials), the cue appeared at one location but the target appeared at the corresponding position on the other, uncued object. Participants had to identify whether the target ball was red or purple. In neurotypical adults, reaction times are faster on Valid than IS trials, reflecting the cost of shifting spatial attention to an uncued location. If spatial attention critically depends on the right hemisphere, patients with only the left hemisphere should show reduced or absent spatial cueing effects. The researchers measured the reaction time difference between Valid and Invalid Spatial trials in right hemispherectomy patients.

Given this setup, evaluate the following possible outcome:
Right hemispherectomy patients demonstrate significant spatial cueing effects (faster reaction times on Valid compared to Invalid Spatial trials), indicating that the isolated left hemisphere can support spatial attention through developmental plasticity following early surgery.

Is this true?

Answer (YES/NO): YES